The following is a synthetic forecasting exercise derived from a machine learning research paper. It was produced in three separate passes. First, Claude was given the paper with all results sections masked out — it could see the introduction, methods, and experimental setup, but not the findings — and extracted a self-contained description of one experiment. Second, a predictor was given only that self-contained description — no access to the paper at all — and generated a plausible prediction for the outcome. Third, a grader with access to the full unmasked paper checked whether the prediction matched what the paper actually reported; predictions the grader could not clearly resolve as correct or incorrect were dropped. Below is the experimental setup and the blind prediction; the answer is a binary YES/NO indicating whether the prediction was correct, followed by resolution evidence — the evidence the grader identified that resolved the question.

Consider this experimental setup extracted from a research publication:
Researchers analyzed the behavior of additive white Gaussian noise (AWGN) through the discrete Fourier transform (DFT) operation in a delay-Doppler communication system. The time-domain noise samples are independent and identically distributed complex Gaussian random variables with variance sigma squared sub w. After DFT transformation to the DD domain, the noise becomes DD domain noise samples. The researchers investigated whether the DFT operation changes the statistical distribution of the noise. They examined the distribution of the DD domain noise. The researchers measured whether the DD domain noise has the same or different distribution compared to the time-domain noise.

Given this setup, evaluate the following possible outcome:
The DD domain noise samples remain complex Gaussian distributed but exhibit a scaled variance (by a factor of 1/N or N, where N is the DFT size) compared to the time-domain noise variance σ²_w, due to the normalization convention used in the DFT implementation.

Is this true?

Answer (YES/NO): NO